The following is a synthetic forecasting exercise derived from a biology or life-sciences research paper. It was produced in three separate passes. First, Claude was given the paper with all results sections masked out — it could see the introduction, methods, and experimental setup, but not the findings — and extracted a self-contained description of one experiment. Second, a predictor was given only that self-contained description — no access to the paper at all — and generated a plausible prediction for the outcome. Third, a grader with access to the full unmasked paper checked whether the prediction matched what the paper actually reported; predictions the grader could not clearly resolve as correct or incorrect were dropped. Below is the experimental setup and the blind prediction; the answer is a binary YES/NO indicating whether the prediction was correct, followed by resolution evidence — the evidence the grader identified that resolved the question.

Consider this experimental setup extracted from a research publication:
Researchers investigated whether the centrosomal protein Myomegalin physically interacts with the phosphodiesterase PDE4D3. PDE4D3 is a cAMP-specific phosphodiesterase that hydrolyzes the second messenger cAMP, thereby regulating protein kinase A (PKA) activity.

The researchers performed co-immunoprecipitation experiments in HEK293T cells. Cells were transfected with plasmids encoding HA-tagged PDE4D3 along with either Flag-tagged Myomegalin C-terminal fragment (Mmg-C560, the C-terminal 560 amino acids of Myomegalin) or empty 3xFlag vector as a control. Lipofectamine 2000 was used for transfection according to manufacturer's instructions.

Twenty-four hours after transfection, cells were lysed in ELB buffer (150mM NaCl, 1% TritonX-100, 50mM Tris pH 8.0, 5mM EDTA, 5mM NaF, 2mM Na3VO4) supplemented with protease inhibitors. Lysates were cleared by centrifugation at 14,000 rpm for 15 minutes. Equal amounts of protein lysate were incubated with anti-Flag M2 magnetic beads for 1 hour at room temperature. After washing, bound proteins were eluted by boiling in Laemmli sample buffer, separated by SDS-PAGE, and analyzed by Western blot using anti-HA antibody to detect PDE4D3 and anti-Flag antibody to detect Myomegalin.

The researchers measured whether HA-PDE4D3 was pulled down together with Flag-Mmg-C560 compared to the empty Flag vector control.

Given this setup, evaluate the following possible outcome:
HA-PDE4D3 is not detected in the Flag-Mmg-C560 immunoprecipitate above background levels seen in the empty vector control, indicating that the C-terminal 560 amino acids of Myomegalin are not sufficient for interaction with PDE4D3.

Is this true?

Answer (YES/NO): NO